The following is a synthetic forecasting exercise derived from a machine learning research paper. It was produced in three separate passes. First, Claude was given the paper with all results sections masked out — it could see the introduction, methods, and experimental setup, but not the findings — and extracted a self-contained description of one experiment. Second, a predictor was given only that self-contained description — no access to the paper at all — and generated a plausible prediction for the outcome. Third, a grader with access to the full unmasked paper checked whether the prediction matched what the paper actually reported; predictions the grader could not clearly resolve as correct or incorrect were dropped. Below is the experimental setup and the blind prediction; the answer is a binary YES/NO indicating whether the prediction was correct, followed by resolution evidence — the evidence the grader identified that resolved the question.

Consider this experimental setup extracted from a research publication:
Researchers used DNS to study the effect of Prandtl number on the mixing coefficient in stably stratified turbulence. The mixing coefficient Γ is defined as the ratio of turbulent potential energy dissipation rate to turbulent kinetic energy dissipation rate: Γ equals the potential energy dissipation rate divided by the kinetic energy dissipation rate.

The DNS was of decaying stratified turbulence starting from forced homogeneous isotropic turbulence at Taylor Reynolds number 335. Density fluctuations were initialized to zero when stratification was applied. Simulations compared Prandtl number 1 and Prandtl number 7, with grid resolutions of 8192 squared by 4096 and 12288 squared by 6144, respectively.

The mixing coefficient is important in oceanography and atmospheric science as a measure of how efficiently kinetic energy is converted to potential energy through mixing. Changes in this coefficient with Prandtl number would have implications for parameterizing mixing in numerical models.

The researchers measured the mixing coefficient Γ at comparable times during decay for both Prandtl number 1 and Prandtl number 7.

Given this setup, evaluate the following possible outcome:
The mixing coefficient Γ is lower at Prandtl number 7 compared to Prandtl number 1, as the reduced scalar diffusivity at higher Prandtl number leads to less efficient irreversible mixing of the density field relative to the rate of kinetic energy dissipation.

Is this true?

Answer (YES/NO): YES